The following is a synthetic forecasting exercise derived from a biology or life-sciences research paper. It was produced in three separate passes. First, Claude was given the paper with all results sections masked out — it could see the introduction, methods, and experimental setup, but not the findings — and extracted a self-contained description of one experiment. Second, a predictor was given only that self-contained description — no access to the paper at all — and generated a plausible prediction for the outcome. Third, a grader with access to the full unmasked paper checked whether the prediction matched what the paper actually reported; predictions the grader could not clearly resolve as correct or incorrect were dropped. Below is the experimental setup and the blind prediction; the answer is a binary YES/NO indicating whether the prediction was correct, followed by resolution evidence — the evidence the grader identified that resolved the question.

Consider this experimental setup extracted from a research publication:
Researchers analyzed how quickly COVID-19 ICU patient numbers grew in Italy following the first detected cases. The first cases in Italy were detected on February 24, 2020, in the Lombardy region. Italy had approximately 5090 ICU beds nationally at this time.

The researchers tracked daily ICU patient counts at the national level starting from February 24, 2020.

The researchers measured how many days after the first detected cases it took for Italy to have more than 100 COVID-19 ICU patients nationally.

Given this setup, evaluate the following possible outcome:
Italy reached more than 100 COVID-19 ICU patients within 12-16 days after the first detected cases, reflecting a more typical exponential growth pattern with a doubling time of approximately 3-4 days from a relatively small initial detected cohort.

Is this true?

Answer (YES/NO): NO